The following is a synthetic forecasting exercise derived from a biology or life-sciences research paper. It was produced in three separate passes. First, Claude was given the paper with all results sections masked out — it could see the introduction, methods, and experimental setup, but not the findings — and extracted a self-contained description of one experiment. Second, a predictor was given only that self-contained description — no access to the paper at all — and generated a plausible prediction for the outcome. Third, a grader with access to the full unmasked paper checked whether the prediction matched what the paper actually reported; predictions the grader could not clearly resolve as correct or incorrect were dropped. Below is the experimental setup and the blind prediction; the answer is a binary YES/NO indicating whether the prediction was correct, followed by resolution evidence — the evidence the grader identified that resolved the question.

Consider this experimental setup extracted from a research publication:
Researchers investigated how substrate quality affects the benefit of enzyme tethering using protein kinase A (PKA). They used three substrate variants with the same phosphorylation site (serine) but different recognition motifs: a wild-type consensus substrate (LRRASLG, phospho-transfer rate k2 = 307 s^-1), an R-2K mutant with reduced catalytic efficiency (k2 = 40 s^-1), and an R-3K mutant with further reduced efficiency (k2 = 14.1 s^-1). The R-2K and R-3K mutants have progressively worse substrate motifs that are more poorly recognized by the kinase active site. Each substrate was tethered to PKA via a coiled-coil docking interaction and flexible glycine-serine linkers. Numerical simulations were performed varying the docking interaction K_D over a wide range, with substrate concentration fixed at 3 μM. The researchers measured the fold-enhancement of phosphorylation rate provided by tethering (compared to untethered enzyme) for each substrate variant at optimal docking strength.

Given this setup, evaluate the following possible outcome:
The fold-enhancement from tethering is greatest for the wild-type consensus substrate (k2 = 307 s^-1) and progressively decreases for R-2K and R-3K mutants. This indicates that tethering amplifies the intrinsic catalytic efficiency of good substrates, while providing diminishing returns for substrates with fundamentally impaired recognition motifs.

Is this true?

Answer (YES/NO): NO